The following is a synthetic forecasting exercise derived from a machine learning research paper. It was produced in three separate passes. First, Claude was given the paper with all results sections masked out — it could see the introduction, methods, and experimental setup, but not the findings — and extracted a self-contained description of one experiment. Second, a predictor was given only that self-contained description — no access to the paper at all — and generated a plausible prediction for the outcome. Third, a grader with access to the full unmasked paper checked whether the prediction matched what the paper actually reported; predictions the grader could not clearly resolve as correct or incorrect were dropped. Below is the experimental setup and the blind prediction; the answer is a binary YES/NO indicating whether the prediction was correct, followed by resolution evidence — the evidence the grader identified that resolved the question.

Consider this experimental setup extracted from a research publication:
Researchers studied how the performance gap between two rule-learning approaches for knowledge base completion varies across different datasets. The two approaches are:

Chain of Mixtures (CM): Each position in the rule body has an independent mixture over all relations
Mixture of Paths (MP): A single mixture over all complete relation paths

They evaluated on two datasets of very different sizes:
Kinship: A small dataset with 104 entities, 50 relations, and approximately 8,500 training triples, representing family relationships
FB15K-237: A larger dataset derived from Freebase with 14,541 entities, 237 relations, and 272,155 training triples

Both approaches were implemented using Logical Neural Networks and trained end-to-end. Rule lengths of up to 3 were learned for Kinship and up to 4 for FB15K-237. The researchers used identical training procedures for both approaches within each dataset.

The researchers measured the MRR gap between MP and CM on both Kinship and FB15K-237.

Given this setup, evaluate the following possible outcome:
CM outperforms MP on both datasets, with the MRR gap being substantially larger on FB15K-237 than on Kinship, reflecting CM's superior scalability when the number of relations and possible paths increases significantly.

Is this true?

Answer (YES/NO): NO